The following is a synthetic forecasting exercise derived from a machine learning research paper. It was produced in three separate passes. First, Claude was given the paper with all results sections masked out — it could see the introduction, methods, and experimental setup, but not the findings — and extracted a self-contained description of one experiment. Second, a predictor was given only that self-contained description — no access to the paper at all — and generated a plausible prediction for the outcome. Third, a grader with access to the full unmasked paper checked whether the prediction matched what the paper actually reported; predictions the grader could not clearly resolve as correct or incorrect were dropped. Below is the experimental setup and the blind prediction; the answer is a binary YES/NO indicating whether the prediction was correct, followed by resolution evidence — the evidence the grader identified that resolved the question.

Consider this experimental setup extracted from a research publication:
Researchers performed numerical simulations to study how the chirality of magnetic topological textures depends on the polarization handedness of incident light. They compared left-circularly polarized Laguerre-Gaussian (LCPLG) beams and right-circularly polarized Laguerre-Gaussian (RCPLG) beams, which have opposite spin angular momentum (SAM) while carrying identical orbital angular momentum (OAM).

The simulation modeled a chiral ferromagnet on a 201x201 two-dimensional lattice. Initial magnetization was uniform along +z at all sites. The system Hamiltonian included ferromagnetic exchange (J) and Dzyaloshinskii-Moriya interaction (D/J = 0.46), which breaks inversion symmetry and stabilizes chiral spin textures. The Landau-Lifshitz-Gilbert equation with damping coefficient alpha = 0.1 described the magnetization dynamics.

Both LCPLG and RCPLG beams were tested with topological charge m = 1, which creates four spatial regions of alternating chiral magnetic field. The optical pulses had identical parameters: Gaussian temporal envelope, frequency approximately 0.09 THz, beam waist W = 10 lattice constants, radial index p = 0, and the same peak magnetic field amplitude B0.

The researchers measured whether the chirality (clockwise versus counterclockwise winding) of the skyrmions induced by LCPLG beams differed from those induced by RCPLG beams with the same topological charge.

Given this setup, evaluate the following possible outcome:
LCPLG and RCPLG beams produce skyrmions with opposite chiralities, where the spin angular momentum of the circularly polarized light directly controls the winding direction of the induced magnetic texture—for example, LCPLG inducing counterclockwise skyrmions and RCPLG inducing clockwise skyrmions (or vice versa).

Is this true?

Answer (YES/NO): NO